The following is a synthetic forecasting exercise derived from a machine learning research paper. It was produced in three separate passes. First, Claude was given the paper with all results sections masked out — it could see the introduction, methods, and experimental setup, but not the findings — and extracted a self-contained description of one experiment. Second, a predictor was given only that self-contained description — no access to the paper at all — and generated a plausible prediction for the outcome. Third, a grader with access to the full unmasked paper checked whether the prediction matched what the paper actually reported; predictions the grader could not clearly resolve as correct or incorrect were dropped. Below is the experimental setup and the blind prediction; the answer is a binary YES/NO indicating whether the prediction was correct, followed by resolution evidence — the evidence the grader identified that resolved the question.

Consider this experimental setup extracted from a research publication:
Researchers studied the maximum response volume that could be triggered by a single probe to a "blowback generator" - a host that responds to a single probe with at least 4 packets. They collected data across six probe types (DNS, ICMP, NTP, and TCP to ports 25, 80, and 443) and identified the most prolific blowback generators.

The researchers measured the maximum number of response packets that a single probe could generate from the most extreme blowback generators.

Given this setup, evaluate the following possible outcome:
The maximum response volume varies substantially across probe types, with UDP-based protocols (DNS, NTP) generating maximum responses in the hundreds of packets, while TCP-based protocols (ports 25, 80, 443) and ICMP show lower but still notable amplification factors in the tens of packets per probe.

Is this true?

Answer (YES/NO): NO